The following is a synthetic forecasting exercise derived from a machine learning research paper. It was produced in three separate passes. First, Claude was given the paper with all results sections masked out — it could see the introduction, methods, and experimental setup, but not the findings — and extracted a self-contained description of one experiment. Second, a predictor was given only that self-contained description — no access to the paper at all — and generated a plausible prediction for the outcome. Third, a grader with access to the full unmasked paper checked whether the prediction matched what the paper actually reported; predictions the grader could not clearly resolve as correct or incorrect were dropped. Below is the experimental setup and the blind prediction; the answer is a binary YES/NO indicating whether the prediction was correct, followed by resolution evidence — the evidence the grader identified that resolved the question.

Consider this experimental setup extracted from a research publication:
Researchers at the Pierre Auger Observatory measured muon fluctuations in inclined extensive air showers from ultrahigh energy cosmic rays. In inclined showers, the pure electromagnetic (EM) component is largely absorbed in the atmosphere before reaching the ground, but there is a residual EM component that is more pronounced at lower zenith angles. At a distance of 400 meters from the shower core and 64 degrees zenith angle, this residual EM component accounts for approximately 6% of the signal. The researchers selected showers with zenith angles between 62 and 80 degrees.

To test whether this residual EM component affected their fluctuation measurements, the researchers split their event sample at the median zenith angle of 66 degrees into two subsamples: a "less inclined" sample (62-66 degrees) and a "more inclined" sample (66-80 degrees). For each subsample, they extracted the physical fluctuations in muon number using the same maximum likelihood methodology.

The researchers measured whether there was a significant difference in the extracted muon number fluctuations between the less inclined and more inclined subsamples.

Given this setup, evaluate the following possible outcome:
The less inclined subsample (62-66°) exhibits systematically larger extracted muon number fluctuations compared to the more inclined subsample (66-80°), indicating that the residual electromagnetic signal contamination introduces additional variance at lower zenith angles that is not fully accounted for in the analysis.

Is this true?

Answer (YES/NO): NO